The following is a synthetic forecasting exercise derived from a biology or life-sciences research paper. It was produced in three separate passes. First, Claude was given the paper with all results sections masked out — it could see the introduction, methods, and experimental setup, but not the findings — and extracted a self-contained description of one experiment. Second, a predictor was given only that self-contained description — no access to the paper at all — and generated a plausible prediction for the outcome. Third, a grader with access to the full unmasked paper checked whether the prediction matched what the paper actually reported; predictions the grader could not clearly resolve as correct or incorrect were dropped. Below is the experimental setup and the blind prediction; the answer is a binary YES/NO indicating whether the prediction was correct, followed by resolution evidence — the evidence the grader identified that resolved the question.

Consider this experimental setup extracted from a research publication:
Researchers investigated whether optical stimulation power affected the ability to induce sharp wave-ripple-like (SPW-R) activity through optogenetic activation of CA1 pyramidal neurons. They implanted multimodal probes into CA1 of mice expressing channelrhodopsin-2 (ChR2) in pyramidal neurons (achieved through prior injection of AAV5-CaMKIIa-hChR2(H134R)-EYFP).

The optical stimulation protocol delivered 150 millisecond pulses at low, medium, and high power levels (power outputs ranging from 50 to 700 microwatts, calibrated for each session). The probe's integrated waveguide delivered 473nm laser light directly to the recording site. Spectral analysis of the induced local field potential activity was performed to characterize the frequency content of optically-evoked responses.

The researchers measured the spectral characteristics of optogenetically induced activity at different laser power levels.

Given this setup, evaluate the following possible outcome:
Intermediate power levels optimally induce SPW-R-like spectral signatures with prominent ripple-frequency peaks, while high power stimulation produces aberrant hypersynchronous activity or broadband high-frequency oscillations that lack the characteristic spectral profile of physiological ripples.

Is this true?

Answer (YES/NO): NO